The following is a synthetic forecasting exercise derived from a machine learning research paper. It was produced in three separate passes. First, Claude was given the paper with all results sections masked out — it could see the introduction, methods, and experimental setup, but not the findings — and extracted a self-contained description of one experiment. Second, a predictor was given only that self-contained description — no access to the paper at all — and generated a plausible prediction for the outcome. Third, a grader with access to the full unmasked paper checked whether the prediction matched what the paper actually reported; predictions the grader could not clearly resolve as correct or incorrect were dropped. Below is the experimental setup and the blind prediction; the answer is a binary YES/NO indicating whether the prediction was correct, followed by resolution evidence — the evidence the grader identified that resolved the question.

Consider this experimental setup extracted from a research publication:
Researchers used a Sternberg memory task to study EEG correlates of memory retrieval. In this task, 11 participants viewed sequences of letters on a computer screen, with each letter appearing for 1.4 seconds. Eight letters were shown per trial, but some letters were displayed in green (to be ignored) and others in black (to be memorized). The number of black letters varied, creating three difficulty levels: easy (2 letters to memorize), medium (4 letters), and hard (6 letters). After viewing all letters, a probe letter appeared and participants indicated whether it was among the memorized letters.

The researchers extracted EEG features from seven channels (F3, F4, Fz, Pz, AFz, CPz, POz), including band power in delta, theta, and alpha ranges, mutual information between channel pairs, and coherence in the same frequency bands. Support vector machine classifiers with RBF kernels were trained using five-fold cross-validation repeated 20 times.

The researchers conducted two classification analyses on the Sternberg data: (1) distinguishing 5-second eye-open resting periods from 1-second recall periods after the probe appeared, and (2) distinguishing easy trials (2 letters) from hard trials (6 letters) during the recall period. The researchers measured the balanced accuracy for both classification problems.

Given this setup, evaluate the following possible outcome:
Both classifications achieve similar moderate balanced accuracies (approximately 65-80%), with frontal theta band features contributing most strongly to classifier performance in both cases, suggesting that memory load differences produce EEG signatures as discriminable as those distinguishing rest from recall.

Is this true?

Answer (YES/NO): NO